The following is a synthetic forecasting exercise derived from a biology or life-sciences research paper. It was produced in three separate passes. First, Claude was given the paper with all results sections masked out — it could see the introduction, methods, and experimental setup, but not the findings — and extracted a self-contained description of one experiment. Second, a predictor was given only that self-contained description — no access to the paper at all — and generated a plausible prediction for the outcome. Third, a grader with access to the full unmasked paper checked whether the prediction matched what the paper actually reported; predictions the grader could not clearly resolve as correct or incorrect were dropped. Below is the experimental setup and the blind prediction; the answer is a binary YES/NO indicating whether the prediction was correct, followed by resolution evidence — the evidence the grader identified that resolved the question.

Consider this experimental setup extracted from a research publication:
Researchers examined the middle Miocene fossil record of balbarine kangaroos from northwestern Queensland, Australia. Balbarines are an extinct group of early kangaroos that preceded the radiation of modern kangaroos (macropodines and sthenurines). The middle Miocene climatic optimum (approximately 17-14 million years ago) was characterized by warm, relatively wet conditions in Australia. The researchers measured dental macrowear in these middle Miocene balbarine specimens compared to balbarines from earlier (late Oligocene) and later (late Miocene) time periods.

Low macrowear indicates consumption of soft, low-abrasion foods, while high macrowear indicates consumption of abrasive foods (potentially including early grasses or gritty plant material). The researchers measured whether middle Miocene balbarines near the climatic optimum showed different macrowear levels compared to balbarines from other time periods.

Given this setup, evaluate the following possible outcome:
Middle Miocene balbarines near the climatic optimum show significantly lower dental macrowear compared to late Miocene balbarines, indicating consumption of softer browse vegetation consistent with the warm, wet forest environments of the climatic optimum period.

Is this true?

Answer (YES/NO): NO